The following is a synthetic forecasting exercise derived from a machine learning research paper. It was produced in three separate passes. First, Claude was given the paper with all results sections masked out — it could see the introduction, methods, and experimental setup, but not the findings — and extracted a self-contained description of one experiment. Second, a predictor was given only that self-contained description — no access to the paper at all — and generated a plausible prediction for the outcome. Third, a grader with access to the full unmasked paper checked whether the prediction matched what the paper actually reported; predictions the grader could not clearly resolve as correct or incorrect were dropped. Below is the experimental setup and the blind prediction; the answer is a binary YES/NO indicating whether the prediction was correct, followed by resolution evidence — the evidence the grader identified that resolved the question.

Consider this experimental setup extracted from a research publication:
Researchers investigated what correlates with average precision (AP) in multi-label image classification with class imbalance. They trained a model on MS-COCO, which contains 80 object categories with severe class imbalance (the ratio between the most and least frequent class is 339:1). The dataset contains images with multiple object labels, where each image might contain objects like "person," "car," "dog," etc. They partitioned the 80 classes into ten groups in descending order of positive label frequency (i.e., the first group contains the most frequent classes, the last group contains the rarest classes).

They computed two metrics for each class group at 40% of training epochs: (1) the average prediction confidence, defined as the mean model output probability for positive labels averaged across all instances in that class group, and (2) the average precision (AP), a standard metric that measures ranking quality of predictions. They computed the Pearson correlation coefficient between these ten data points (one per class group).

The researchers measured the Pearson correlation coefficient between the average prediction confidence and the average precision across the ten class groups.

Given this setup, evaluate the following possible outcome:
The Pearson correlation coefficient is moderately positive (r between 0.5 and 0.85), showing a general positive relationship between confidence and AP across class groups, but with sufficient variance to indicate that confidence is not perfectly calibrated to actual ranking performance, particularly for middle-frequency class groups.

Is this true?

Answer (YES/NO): NO